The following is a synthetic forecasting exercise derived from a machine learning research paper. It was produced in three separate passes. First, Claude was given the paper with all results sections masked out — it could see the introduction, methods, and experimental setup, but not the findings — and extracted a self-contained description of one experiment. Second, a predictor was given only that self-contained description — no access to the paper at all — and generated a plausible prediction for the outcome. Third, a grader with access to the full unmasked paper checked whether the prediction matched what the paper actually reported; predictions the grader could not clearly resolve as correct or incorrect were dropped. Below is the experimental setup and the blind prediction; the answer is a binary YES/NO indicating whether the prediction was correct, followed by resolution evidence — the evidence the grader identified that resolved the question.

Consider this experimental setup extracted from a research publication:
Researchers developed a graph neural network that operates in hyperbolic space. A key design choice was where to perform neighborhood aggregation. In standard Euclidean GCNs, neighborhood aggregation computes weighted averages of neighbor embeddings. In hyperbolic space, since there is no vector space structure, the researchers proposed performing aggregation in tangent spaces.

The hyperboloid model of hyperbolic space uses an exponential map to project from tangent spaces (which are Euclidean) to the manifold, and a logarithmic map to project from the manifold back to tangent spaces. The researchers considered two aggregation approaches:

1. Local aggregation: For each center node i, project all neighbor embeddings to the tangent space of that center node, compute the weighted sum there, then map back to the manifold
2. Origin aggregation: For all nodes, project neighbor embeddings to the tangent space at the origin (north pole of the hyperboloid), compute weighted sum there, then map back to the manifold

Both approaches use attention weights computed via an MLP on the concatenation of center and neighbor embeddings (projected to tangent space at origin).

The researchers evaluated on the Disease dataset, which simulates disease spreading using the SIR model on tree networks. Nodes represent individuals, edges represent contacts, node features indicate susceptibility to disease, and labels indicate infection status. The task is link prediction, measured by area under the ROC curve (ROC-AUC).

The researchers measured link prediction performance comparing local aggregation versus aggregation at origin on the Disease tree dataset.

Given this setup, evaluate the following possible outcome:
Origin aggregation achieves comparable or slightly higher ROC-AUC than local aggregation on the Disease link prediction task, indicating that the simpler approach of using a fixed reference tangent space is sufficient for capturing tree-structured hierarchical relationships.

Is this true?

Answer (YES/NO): NO